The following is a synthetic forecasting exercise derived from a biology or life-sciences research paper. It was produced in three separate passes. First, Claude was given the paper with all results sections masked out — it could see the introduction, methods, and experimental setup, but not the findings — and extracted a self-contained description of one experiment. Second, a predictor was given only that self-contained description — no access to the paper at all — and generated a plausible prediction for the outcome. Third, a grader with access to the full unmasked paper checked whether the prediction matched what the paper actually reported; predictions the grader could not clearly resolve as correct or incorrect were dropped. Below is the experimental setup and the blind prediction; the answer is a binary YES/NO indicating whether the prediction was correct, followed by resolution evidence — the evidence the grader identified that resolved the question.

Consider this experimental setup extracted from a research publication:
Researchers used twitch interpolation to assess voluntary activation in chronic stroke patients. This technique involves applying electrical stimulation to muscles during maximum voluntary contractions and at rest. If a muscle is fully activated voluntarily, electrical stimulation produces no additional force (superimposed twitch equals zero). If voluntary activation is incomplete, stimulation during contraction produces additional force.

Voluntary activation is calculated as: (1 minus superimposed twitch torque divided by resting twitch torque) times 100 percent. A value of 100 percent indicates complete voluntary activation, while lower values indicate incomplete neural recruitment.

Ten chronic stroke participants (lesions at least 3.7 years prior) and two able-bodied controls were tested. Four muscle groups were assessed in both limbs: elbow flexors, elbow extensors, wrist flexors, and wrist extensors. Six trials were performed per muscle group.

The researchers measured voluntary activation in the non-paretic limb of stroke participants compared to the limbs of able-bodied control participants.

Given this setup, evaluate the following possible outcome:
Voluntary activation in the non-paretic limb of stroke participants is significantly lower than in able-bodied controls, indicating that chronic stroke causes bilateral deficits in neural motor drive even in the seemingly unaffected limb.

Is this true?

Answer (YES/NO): NO